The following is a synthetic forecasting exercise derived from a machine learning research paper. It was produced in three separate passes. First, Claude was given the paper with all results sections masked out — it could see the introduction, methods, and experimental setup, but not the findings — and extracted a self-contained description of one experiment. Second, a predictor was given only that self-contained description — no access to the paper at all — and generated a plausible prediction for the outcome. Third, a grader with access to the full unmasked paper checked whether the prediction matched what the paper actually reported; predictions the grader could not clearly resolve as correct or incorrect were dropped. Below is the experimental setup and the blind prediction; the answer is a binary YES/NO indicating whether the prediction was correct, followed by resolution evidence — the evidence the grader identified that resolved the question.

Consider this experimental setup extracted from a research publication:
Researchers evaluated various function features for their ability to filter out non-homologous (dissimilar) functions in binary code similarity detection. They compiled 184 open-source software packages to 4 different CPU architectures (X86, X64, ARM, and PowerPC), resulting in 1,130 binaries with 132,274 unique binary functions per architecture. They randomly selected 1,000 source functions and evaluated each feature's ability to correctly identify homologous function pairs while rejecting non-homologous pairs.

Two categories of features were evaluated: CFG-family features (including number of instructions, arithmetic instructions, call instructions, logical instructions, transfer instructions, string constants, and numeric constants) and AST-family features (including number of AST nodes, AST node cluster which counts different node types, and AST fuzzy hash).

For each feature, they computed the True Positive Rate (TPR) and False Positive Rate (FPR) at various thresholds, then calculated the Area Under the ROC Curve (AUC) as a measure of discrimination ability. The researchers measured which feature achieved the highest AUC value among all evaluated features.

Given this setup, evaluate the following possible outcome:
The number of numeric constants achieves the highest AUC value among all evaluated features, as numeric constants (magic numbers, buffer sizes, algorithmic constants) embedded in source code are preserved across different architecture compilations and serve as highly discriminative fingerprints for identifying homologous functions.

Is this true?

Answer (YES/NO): NO